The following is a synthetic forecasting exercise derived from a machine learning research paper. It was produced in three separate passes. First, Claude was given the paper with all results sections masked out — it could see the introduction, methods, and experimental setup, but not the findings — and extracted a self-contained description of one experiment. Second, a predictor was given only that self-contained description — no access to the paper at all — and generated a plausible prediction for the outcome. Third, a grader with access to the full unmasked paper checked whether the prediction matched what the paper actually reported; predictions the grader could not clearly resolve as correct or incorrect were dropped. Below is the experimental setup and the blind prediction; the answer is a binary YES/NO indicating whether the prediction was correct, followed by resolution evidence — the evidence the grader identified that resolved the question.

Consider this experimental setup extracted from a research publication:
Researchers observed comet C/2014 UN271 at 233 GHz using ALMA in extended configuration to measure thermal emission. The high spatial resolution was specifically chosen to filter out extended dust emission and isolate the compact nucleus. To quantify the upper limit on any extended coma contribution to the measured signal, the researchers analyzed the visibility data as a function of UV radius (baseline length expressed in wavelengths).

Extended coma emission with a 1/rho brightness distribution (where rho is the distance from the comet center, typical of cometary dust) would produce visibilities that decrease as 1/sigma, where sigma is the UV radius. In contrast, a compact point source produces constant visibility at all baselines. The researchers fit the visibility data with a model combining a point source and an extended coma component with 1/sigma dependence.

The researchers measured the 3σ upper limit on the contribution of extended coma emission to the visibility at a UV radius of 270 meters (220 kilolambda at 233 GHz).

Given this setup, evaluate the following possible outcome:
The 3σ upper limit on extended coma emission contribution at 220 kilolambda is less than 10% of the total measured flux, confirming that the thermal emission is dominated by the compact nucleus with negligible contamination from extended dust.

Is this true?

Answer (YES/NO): NO